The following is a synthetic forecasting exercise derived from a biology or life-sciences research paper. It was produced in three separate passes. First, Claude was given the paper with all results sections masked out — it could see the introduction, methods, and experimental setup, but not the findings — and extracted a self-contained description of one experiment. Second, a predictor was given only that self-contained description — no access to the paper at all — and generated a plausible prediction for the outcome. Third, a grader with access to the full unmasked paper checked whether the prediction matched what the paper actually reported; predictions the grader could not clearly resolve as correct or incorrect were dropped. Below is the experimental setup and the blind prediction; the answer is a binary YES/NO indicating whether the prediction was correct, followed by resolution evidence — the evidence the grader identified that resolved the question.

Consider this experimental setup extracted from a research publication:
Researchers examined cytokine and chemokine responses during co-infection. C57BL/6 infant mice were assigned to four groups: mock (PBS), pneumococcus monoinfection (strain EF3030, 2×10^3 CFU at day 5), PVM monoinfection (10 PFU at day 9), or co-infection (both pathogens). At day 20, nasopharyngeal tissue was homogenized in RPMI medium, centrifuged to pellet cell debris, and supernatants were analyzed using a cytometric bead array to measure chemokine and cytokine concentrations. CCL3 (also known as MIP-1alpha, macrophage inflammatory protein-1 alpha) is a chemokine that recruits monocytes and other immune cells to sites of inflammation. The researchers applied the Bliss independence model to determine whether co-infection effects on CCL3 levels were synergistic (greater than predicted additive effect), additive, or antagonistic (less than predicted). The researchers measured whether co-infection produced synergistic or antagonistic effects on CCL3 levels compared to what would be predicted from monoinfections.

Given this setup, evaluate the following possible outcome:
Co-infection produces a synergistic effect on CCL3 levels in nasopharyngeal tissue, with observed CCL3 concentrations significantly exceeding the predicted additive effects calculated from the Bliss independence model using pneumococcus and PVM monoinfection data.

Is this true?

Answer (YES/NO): YES